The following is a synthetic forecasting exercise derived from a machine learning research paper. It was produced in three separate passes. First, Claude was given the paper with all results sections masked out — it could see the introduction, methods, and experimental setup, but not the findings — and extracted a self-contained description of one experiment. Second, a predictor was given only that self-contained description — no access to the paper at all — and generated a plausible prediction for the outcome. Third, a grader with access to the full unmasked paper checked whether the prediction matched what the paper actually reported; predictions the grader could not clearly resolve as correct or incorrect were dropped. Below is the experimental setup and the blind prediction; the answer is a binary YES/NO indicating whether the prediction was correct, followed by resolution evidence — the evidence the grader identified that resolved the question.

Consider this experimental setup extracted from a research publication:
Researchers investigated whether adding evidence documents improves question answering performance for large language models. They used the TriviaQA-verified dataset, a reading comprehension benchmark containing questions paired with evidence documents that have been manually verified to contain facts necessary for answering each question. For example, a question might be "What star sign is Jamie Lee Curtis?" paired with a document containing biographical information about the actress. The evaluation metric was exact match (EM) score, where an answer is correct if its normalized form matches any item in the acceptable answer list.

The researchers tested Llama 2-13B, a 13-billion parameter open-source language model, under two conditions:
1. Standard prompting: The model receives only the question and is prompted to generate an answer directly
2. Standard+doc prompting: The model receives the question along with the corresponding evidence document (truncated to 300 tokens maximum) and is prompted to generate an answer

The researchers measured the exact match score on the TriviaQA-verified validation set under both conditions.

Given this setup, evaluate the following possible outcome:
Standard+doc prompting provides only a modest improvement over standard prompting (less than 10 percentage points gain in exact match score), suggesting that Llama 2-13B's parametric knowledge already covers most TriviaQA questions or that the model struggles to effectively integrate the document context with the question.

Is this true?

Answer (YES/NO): NO